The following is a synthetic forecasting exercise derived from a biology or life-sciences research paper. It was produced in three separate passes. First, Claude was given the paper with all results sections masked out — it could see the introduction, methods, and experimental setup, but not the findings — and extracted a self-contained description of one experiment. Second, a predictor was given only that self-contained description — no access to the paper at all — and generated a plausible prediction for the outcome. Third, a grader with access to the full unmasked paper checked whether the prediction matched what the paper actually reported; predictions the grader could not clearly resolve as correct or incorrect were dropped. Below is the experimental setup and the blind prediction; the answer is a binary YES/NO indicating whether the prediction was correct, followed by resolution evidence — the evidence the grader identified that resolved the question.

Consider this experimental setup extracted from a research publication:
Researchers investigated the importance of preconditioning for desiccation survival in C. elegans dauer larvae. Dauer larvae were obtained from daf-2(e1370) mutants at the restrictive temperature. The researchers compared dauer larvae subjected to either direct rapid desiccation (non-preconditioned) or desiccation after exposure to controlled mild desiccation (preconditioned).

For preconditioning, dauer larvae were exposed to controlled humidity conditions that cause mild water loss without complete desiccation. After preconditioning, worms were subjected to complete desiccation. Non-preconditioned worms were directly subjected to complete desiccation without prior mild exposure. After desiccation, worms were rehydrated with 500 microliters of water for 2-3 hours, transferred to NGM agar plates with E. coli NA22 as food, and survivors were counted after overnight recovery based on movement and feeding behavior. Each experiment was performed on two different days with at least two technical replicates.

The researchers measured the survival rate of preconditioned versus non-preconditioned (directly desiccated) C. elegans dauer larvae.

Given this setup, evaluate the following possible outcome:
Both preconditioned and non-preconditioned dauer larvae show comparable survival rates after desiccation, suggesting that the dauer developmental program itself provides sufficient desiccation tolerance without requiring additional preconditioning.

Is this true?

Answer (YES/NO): NO